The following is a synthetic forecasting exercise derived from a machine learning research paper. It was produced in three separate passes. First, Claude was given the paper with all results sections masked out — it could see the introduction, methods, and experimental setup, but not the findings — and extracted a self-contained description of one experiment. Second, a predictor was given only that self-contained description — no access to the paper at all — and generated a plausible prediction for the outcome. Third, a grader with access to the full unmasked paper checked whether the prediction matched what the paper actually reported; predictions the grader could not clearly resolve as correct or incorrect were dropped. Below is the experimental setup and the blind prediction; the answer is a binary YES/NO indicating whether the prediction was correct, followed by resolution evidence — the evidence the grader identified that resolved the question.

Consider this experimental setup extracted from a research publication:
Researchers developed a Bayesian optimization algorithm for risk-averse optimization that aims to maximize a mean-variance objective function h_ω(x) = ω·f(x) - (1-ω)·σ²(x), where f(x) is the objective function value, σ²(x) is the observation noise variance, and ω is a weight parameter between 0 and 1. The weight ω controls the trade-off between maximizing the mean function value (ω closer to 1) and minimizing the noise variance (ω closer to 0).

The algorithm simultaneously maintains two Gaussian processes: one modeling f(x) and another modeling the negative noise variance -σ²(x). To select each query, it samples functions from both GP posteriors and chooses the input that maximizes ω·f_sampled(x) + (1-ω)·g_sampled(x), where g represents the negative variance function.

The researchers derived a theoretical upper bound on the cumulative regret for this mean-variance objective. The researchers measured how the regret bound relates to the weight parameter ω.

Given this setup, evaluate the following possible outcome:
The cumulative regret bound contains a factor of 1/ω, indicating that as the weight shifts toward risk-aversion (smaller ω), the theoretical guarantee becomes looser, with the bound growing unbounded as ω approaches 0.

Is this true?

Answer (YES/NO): NO